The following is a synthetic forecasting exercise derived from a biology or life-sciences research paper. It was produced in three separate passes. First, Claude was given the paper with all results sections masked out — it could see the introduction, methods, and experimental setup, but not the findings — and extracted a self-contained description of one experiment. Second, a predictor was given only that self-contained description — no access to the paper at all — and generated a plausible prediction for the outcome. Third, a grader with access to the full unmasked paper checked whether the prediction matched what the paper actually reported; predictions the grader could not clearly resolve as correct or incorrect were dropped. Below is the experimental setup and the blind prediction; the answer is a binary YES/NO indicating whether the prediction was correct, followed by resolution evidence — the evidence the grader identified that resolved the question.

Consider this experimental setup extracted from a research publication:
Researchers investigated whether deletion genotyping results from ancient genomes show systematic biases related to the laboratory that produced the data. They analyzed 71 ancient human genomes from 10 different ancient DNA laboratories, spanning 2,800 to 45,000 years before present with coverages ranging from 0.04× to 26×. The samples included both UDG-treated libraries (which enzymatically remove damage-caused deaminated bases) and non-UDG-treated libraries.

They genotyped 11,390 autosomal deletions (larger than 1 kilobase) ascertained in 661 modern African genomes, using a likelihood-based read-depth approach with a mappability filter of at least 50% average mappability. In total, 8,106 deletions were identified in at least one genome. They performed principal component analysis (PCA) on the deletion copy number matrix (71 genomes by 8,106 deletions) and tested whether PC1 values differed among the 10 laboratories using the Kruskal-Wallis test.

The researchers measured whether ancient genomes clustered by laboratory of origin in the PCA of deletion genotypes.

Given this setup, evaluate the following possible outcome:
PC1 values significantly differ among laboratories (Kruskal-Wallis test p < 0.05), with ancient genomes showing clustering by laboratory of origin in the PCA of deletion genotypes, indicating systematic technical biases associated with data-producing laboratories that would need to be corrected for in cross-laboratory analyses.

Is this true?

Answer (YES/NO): YES